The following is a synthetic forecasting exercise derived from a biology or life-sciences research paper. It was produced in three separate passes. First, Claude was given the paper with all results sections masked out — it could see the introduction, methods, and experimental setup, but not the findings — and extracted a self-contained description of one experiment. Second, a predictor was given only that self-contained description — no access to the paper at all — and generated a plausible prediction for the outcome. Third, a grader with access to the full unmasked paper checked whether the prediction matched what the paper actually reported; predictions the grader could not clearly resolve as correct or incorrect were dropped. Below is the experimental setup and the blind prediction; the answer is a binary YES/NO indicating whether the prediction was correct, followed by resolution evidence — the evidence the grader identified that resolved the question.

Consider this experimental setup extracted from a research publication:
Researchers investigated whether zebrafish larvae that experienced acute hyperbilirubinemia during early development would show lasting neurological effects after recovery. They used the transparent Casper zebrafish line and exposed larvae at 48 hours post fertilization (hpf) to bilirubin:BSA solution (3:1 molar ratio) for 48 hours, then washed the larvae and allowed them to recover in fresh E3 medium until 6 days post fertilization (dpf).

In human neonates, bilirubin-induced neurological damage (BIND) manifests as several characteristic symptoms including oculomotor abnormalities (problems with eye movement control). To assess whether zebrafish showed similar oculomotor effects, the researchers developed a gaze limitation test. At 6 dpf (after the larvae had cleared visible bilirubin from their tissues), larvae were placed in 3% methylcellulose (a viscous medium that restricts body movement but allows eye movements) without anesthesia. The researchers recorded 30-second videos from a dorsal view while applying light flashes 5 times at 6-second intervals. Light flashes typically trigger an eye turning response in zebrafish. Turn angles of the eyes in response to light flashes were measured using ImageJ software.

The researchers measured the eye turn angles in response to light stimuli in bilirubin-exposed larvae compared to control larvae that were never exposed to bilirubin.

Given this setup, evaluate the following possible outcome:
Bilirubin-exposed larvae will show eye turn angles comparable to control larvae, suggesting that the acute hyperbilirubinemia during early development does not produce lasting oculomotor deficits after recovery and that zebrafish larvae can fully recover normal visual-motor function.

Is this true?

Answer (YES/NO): NO